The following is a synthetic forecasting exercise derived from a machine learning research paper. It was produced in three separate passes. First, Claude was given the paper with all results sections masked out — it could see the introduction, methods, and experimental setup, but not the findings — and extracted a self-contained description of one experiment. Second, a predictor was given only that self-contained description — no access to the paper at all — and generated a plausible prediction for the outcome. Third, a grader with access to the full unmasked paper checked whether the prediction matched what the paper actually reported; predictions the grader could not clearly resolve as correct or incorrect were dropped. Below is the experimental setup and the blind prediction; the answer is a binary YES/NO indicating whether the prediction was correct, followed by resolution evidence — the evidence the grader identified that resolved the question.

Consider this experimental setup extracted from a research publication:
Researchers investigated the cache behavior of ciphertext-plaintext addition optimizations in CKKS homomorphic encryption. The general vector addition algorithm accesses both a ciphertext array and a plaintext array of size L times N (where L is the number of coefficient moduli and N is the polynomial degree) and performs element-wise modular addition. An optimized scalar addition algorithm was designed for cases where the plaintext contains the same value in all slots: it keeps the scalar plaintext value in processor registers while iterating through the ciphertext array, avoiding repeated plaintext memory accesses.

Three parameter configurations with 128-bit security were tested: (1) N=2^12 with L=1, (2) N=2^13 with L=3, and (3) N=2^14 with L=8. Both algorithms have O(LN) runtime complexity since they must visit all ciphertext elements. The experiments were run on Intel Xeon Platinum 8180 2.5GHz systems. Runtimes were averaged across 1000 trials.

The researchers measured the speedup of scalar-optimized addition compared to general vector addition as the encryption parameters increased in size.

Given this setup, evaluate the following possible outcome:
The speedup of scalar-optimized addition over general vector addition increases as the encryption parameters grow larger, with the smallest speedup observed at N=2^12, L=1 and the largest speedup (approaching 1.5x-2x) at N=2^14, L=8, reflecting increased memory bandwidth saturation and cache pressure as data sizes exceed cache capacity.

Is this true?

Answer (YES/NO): NO